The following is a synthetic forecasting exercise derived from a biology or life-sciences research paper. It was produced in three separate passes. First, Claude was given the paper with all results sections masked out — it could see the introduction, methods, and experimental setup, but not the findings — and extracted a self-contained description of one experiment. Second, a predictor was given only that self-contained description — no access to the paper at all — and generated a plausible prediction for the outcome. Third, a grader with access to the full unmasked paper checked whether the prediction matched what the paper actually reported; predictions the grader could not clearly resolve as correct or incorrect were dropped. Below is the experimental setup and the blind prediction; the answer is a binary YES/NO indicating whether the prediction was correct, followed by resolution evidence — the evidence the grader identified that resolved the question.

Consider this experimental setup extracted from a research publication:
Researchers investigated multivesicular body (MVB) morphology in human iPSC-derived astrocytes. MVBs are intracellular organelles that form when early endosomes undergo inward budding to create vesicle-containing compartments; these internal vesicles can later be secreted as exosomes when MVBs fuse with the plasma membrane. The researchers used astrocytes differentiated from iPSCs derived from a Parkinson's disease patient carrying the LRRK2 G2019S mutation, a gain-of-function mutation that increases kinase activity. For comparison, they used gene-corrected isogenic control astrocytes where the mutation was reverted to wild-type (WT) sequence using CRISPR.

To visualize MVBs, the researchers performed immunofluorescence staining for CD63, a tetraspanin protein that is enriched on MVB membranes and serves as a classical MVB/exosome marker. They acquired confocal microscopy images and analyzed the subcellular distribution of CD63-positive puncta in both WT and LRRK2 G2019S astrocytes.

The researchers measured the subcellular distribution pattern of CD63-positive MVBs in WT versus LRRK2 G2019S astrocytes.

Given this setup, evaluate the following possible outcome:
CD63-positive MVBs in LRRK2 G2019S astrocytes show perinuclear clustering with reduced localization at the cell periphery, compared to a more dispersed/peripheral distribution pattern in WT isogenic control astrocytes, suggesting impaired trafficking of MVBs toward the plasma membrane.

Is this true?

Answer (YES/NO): NO